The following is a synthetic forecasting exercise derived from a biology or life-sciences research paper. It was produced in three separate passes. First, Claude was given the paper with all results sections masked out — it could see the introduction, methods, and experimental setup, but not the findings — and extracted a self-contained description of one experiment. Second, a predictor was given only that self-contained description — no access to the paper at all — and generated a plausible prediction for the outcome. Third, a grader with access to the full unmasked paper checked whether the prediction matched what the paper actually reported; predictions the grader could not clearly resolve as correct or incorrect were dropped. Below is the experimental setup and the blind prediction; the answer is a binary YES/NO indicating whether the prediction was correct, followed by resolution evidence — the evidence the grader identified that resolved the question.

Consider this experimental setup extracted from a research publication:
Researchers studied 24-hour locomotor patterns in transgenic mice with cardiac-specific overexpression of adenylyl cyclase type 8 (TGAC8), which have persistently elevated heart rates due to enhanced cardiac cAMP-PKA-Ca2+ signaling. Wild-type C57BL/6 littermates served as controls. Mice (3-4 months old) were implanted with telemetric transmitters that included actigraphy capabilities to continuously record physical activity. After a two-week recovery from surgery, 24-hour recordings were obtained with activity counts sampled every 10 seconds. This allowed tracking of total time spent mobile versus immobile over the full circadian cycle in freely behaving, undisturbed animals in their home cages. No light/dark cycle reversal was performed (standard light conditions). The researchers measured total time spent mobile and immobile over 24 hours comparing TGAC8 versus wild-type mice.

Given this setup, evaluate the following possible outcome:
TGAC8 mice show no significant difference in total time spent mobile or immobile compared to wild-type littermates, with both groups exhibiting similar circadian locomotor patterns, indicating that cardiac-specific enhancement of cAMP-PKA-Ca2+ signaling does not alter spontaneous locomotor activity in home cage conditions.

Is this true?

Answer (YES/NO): NO